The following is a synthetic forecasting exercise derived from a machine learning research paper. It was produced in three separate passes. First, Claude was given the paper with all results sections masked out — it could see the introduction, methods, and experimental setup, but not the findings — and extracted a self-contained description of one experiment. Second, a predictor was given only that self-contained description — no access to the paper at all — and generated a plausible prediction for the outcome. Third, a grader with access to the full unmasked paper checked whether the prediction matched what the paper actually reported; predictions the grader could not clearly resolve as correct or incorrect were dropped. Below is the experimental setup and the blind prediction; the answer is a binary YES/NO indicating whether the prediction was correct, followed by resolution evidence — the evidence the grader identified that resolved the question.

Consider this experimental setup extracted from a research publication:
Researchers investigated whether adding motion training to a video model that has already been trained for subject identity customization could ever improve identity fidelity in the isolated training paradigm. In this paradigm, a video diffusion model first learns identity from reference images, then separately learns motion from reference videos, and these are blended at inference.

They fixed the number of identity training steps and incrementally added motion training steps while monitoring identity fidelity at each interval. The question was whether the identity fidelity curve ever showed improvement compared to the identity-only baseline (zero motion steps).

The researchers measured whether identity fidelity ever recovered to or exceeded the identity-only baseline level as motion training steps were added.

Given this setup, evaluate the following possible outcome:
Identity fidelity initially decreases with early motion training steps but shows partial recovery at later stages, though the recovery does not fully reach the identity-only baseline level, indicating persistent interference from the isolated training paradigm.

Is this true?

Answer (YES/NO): NO